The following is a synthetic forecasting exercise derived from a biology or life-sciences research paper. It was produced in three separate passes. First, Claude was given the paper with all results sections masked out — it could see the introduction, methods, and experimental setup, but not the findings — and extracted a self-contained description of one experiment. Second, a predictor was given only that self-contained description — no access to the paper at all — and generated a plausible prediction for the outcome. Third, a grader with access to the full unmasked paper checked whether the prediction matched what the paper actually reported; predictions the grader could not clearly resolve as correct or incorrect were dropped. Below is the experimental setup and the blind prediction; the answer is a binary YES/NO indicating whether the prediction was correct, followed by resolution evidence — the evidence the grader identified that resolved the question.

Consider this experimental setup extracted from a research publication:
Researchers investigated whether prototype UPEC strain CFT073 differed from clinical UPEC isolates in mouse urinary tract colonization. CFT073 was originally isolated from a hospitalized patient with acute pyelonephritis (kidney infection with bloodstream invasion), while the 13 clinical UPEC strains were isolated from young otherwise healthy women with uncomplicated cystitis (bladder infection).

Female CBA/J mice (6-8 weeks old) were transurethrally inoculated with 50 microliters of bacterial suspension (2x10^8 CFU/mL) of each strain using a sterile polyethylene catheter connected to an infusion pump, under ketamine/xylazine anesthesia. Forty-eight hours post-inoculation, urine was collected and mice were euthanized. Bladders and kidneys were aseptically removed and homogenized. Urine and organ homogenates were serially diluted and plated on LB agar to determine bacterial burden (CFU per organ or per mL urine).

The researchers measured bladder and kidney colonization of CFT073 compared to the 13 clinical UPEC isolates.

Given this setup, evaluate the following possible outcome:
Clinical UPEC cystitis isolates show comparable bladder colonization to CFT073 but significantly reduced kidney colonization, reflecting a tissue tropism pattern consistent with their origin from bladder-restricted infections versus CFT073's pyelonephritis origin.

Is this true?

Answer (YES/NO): NO